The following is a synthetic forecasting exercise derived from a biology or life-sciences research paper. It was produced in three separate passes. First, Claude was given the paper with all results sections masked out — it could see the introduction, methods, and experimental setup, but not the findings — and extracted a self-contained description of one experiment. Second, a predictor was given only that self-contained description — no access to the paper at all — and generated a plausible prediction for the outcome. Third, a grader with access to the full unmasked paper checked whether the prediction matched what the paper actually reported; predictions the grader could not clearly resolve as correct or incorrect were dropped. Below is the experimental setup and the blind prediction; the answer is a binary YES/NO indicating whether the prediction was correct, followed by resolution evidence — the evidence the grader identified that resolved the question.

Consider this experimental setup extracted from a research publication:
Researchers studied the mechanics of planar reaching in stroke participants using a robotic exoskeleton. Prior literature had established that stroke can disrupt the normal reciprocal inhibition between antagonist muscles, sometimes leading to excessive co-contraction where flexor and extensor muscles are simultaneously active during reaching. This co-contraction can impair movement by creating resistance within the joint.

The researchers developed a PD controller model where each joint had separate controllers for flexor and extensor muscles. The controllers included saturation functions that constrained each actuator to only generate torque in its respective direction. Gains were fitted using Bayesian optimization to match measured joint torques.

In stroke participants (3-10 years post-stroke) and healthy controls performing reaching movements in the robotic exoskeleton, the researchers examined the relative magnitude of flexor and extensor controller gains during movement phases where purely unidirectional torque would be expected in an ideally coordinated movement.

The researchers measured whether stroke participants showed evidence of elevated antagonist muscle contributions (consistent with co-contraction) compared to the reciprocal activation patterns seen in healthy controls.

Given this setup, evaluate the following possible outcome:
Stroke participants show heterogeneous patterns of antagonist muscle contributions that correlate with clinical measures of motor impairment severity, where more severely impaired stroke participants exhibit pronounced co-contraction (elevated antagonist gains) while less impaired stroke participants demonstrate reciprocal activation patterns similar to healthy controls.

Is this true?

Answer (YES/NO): YES